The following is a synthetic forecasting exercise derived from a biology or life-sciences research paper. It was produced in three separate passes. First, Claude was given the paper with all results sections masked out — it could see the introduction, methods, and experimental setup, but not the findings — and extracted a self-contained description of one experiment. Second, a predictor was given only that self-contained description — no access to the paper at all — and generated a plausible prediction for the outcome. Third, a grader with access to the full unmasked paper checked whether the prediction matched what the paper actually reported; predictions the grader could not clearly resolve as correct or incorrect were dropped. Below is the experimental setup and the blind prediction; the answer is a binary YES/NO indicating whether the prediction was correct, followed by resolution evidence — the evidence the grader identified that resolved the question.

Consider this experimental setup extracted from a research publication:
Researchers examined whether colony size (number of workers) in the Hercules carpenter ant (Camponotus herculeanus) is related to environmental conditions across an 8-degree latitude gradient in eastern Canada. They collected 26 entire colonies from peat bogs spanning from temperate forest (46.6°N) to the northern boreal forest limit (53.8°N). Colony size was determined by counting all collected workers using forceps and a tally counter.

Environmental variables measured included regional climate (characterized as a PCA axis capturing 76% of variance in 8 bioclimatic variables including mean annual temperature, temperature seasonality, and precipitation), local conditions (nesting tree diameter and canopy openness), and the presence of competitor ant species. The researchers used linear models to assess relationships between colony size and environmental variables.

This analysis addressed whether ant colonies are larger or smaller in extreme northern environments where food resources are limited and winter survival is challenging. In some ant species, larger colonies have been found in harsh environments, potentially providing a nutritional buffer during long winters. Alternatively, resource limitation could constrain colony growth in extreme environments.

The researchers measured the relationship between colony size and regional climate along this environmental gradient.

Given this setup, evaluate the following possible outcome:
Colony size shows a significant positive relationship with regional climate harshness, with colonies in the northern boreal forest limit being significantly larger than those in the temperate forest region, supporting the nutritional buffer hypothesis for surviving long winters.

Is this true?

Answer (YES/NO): NO